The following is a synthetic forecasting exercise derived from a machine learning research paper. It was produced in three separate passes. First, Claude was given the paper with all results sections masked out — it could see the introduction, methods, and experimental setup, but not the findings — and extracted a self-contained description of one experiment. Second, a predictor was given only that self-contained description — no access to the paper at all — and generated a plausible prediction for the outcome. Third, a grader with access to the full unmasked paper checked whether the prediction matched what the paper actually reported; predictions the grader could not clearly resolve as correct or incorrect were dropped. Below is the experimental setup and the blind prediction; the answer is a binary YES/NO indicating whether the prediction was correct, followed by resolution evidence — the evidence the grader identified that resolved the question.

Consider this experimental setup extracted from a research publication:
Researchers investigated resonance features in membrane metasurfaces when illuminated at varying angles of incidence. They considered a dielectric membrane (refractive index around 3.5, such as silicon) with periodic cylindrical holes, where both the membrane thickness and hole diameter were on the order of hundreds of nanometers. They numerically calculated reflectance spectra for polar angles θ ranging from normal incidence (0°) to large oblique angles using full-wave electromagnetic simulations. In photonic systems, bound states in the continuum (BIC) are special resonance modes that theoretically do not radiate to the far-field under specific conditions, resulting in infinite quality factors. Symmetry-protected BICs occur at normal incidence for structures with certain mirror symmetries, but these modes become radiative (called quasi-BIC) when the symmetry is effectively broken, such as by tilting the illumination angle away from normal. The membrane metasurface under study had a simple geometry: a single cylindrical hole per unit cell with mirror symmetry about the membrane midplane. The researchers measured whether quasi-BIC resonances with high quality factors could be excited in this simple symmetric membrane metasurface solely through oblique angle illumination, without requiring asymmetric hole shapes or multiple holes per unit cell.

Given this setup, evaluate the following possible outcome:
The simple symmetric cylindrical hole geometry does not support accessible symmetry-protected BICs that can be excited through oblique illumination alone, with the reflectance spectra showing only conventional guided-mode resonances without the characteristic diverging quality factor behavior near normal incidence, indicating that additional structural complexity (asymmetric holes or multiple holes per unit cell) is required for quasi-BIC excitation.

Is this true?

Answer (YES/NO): NO